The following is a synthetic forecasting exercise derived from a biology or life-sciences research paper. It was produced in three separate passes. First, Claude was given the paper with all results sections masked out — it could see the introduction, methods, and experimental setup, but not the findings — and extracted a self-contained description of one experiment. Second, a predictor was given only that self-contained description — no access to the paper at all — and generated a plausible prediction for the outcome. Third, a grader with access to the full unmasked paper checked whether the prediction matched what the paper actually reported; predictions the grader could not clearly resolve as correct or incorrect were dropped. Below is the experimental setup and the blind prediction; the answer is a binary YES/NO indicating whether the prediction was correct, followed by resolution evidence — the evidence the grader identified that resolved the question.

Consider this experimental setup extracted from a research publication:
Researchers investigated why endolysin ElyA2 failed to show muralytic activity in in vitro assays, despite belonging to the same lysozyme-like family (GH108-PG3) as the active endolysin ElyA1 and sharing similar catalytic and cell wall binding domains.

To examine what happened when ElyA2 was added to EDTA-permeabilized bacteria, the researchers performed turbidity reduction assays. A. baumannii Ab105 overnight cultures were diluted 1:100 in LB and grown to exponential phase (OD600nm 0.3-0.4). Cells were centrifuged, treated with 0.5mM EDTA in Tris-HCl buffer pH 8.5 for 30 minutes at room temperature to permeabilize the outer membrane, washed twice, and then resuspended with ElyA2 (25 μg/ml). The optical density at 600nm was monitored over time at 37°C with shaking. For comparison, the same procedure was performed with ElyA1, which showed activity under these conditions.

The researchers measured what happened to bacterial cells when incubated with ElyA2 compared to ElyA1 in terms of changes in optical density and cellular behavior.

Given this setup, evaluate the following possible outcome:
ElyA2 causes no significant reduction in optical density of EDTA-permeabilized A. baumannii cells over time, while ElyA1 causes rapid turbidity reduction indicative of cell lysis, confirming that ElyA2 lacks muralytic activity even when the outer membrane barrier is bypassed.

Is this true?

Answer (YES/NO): YES